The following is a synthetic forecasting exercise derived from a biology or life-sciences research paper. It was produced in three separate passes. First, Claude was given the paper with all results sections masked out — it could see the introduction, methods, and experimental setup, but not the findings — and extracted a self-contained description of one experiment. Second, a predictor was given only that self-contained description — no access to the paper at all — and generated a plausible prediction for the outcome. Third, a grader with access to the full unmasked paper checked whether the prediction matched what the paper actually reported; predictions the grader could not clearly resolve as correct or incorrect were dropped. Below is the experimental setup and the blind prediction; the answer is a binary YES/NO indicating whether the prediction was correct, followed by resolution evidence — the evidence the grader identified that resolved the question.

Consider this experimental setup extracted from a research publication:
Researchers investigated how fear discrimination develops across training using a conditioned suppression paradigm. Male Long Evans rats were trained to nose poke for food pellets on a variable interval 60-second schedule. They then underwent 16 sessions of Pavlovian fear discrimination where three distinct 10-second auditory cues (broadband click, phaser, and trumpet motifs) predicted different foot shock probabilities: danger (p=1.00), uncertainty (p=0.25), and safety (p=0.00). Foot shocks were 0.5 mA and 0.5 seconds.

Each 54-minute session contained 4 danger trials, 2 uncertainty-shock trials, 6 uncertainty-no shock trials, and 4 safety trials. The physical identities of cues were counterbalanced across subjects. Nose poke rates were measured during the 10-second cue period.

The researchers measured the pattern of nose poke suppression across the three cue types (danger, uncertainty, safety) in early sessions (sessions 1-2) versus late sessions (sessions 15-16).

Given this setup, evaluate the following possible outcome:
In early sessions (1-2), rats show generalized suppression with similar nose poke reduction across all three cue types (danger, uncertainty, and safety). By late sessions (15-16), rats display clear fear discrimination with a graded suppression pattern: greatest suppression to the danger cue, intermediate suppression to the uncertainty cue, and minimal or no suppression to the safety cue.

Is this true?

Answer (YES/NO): NO